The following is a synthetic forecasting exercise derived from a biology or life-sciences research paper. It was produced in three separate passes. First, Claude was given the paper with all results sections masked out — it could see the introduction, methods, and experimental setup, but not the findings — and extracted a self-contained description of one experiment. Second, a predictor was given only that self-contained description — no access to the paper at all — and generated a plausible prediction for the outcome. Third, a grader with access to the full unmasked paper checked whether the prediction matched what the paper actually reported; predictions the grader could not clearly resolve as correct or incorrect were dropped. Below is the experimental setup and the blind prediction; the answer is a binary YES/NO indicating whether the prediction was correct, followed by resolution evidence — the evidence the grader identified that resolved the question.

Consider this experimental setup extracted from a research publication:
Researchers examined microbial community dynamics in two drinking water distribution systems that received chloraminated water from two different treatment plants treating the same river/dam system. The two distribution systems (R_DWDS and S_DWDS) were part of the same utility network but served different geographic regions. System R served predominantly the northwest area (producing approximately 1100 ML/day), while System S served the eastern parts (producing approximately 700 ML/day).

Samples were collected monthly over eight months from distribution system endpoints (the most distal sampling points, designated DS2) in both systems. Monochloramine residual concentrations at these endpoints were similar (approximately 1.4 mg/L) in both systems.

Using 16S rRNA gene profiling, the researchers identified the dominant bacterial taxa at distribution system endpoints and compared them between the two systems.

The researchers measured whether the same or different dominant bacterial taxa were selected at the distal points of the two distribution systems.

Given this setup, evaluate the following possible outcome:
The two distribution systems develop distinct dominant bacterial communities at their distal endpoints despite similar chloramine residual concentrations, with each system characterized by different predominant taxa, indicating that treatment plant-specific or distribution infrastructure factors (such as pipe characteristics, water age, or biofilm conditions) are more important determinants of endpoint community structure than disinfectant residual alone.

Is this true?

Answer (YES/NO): NO